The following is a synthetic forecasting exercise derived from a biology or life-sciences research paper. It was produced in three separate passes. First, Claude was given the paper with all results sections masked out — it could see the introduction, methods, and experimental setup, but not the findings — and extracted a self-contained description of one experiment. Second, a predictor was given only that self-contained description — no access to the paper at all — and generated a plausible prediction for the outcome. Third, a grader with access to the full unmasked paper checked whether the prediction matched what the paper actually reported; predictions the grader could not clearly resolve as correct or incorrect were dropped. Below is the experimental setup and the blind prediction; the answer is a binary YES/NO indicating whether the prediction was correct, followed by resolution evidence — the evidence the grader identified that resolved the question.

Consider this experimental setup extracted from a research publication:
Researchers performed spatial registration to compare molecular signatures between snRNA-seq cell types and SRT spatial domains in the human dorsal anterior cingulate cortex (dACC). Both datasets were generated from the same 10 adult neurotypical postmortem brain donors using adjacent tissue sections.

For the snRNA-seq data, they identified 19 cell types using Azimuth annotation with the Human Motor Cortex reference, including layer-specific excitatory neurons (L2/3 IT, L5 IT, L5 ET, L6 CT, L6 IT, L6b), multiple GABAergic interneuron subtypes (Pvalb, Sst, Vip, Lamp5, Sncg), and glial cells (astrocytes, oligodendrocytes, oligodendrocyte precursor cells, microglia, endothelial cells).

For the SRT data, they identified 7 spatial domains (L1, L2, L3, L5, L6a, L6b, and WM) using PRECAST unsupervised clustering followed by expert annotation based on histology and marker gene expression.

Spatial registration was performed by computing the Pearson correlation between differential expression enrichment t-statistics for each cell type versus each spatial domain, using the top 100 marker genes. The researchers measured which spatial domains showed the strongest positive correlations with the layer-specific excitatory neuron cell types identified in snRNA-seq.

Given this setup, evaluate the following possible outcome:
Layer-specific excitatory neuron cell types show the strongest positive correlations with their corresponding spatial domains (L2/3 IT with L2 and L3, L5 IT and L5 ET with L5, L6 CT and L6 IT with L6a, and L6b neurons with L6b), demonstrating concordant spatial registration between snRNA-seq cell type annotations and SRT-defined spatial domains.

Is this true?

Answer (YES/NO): YES